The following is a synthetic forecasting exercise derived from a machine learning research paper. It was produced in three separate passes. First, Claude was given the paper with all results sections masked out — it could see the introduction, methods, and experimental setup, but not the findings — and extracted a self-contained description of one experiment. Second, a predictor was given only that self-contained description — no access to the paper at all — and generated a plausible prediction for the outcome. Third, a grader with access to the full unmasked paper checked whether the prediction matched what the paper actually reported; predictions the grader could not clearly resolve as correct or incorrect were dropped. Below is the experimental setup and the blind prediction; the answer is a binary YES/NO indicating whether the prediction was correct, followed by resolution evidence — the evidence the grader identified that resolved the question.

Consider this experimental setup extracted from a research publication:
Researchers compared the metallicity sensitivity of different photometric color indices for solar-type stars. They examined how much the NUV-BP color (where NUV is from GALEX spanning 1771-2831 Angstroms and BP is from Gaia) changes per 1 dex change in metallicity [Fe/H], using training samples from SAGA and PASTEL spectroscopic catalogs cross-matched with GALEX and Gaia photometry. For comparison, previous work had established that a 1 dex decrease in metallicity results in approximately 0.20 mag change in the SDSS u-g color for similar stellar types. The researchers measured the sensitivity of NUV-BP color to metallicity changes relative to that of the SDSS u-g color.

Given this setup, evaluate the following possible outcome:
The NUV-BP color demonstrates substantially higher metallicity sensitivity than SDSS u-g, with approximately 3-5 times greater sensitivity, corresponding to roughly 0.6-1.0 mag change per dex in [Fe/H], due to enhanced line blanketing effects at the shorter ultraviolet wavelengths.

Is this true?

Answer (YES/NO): YES